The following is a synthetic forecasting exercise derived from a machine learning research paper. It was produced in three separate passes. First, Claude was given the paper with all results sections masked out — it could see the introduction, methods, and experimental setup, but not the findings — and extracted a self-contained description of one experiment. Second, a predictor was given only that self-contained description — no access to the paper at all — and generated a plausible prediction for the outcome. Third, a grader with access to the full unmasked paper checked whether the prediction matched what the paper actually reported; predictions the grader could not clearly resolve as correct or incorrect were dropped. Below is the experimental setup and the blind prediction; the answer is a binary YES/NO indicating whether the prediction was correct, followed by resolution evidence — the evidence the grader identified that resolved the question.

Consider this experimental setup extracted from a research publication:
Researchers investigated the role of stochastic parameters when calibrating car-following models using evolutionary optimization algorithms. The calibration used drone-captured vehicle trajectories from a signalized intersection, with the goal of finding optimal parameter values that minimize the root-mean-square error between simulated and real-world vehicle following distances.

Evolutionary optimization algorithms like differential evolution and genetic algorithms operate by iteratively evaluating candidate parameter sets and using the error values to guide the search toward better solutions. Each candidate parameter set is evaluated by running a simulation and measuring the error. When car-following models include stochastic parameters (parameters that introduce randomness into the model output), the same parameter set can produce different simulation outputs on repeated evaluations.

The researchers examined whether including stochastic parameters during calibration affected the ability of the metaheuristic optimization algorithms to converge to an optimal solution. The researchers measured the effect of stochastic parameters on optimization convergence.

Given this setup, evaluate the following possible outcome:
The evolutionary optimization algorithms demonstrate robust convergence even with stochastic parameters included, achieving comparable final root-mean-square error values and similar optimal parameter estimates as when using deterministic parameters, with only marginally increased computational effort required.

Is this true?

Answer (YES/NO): NO